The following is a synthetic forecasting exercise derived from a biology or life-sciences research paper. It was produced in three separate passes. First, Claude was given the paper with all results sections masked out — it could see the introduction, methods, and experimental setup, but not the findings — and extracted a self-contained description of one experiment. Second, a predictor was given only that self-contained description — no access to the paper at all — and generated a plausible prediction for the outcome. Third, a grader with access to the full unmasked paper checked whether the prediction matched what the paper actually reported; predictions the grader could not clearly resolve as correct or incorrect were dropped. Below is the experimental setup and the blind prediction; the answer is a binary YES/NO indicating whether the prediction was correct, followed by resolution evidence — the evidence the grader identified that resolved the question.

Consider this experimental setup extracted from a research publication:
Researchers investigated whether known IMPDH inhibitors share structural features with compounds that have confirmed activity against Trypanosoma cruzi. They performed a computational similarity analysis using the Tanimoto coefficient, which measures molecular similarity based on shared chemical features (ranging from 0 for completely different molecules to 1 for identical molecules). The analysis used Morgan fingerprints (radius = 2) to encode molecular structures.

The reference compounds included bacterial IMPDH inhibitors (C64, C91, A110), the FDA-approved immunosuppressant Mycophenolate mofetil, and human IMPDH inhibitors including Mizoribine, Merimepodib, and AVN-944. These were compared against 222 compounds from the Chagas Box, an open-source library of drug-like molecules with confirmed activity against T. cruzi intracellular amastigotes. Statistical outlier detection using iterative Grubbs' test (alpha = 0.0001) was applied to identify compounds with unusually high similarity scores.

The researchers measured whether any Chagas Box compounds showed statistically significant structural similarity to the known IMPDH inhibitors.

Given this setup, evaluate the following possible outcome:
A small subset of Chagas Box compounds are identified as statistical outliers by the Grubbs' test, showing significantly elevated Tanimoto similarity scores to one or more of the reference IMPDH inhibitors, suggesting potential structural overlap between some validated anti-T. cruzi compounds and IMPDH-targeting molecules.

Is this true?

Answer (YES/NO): YES